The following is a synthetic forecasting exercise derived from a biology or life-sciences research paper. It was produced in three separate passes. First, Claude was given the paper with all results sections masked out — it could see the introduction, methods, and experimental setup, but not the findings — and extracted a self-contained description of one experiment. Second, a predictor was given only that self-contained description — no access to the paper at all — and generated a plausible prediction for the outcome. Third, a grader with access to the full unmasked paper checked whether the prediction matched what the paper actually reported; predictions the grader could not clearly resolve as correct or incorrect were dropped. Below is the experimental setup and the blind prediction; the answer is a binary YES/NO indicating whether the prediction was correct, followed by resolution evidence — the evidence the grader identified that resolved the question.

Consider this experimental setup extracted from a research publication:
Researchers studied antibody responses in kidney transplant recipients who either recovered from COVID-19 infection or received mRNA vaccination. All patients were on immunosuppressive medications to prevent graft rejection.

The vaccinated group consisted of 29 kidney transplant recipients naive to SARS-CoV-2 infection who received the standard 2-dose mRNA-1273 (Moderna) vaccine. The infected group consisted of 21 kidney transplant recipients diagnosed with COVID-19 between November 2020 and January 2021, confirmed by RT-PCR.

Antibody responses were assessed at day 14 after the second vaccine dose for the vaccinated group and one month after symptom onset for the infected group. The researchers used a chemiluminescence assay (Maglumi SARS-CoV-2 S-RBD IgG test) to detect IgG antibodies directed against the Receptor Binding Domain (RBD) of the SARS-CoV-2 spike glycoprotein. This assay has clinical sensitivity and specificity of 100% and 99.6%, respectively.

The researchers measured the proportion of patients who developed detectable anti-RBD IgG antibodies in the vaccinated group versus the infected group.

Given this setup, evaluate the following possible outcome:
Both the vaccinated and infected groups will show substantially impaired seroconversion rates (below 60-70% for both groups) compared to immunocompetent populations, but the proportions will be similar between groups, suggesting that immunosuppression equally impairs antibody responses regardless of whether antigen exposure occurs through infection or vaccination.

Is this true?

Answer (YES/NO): NO